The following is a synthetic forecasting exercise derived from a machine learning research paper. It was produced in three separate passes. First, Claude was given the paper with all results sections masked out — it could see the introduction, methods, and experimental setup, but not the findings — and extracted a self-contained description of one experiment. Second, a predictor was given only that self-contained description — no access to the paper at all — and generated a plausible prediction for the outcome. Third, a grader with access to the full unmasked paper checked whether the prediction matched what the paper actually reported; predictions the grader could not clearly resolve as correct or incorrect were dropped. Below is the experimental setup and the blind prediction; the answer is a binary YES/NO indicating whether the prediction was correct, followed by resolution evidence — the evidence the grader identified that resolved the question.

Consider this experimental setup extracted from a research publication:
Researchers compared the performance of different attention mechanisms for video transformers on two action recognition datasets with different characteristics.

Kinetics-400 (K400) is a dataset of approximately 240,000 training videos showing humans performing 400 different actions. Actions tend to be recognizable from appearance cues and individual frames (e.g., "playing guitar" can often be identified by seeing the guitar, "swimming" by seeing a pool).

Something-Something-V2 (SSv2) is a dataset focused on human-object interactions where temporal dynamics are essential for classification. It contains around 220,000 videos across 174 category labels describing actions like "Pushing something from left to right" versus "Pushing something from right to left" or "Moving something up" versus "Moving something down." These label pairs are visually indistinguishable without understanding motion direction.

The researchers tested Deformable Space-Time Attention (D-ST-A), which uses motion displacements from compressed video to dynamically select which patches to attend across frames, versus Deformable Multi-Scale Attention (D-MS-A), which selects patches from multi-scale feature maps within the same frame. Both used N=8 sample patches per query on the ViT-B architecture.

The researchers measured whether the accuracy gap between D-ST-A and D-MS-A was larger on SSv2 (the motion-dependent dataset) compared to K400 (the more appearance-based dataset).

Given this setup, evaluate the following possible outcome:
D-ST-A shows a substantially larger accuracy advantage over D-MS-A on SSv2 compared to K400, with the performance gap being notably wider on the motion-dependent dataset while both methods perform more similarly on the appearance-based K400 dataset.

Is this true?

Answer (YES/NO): NO